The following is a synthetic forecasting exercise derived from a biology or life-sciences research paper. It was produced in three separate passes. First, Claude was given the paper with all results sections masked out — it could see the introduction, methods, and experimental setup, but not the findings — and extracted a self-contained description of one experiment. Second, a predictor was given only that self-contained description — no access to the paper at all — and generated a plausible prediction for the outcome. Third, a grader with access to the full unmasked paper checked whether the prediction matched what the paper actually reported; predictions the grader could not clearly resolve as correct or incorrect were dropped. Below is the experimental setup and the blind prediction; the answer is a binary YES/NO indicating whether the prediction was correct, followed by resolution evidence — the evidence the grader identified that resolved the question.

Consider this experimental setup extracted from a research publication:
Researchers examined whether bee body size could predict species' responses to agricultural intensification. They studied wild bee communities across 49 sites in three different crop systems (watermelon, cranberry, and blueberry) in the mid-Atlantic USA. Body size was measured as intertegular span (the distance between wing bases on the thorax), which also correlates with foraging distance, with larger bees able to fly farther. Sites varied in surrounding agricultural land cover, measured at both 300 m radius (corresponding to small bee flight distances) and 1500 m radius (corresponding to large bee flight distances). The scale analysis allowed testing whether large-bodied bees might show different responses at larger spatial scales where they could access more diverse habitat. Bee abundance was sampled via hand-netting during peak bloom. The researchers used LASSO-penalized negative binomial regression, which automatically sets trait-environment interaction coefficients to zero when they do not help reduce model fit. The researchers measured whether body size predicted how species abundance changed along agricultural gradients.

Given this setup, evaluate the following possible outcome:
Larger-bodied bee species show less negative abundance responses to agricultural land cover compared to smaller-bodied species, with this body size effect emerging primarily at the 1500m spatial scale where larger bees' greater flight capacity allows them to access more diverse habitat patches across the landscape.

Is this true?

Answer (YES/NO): NO